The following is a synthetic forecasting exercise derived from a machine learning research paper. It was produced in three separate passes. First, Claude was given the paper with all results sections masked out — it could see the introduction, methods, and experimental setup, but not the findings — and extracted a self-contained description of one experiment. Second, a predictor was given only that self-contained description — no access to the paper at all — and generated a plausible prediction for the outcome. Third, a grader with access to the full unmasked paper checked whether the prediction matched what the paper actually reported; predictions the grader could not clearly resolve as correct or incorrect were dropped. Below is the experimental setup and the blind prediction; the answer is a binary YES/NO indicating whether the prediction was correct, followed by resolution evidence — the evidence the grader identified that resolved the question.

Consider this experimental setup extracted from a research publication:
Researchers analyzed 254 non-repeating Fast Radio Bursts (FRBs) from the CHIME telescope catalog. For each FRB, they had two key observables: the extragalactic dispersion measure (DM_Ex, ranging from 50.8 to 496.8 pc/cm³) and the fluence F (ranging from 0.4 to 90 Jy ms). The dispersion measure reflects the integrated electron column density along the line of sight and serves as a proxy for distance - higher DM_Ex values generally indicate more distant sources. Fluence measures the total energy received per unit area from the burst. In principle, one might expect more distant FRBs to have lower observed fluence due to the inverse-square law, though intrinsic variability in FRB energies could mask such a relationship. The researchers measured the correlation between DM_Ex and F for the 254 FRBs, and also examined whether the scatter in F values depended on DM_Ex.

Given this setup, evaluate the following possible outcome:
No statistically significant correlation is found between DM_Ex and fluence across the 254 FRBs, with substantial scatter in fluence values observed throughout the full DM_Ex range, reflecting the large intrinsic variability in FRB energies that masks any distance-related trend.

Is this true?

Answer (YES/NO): YES